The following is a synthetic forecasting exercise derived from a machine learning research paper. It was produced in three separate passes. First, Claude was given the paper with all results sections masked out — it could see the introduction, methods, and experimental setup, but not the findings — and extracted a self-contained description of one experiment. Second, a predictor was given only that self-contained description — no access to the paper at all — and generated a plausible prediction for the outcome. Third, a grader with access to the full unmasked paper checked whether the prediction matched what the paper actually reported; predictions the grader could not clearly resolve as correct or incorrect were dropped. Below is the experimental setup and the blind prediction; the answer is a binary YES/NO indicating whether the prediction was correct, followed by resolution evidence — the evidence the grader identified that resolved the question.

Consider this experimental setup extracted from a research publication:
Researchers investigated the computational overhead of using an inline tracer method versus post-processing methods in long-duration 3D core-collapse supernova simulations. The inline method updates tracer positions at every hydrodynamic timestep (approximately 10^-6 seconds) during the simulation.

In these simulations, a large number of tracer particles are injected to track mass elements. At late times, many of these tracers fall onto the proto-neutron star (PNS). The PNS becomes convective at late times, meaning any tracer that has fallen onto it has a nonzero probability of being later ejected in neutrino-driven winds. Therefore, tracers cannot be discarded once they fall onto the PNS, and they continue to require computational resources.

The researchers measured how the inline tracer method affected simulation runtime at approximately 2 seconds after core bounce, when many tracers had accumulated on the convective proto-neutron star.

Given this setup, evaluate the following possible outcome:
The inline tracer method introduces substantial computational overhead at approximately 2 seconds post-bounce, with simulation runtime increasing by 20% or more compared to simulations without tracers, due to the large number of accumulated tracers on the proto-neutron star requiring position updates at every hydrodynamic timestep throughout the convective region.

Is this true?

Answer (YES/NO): YES